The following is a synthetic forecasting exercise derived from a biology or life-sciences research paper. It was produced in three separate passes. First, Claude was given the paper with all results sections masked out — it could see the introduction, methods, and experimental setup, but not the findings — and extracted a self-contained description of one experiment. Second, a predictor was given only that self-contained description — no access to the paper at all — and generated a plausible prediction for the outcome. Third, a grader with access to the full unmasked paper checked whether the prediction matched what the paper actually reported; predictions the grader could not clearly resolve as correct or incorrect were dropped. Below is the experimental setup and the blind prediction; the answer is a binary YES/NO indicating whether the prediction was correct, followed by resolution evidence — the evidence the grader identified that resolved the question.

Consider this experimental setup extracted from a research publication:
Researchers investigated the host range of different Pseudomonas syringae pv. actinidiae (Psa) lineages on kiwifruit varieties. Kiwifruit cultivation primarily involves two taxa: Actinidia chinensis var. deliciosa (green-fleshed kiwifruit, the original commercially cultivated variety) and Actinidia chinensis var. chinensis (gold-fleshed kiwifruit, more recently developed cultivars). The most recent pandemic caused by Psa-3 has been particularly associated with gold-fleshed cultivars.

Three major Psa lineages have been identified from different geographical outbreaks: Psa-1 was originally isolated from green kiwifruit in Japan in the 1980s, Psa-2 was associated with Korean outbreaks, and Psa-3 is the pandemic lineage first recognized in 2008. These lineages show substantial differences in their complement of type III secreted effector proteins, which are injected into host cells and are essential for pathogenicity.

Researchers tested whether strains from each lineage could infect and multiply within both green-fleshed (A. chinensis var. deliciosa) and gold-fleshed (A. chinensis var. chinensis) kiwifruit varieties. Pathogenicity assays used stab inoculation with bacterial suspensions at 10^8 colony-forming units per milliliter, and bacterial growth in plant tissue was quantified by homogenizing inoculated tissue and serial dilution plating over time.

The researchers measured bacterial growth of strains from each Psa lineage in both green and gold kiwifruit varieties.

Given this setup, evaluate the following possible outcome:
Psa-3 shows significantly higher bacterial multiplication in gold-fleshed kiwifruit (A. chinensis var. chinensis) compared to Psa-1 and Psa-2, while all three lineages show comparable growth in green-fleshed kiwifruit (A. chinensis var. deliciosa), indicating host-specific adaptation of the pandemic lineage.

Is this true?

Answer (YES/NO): NO